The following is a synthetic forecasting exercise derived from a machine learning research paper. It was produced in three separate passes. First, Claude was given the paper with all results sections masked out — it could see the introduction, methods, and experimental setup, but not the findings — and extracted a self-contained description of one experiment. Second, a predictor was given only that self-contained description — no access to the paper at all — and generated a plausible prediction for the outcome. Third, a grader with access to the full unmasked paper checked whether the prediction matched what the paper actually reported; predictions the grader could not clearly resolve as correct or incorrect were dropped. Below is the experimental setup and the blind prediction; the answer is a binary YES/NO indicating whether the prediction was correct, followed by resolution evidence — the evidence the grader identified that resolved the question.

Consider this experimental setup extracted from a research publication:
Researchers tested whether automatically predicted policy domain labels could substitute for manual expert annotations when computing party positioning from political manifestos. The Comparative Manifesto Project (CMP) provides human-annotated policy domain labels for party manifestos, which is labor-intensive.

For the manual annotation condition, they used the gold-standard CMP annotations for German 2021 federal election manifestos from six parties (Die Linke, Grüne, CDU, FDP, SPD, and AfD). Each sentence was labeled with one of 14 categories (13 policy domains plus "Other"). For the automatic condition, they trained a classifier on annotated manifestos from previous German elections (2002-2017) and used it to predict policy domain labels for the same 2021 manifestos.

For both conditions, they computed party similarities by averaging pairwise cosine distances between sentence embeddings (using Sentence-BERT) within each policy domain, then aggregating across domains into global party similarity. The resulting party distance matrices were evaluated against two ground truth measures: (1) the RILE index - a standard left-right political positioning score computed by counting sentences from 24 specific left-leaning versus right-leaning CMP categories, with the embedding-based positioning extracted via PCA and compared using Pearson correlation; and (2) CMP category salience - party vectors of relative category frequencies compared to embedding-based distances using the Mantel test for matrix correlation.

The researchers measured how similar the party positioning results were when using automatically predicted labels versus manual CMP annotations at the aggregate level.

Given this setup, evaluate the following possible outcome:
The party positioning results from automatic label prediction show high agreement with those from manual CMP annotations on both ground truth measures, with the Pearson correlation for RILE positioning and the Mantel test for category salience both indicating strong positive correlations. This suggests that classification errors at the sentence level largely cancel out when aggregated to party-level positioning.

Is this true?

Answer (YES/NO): NO